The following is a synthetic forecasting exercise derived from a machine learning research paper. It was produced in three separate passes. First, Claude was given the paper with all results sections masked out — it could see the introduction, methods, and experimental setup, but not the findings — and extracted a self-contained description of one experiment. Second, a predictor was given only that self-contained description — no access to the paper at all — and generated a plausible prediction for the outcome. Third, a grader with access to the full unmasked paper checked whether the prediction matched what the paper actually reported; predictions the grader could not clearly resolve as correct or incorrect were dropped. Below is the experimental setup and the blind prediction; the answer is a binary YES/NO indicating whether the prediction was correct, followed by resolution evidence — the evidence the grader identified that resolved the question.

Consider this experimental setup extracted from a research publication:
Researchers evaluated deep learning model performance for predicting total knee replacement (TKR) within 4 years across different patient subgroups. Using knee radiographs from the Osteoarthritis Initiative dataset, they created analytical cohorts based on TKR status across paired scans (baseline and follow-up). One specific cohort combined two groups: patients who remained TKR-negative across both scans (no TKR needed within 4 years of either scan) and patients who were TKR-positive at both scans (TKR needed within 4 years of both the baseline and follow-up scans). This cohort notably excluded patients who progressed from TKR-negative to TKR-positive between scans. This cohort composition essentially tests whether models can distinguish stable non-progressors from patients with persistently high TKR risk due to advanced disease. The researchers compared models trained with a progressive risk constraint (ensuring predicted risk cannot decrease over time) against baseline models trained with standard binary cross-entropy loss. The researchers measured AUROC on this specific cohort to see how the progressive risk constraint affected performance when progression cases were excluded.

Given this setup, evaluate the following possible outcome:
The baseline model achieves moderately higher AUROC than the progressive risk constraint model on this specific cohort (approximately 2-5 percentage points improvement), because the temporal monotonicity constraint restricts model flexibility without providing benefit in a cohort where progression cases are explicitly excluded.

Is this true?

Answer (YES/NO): NO